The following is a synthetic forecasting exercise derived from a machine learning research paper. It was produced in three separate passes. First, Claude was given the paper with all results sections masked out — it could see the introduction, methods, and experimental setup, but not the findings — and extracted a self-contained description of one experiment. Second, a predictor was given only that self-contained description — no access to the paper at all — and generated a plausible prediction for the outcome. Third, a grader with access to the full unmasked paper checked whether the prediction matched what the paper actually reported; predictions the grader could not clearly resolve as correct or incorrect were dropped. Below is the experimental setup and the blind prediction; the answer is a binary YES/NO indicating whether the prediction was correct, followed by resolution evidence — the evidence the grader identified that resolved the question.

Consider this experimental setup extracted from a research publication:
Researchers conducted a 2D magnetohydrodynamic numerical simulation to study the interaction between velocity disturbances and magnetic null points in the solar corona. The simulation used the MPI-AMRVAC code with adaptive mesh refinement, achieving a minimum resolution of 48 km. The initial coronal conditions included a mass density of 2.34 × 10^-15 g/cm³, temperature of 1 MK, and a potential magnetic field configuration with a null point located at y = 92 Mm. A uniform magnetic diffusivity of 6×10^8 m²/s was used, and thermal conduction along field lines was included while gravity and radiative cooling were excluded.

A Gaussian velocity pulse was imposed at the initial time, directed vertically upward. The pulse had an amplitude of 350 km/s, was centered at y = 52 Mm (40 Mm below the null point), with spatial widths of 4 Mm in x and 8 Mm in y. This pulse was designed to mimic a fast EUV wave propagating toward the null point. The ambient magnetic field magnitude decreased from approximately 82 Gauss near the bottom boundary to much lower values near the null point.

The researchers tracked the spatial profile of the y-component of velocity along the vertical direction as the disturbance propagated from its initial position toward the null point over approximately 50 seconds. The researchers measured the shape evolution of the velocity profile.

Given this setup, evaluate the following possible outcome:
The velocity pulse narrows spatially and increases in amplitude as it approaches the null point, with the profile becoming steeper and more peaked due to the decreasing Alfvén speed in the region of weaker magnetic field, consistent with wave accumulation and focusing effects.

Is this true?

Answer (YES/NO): NO